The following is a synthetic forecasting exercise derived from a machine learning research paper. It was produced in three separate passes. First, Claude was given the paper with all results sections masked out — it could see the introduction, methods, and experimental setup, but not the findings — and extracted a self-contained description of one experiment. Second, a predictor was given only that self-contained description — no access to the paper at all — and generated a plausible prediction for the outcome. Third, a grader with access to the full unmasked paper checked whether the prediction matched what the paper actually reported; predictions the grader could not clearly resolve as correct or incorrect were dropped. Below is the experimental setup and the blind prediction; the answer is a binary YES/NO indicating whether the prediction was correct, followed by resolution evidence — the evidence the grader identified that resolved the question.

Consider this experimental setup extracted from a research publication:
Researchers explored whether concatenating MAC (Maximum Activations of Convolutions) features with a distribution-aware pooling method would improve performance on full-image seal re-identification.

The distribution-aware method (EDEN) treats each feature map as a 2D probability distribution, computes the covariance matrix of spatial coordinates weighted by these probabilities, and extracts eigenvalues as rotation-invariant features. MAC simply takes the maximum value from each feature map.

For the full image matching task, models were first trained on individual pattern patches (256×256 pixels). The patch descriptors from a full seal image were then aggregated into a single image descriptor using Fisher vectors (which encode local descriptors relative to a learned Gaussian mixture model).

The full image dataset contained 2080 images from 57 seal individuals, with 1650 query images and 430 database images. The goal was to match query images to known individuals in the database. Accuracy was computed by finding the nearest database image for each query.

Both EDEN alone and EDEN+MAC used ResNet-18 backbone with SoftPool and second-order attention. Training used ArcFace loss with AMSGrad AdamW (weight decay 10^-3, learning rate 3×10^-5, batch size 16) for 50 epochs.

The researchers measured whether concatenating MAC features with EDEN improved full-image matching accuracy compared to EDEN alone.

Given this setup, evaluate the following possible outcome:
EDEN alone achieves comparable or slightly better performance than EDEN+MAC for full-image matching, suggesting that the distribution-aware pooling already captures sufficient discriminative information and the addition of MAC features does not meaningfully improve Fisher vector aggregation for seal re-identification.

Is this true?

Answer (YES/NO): NO